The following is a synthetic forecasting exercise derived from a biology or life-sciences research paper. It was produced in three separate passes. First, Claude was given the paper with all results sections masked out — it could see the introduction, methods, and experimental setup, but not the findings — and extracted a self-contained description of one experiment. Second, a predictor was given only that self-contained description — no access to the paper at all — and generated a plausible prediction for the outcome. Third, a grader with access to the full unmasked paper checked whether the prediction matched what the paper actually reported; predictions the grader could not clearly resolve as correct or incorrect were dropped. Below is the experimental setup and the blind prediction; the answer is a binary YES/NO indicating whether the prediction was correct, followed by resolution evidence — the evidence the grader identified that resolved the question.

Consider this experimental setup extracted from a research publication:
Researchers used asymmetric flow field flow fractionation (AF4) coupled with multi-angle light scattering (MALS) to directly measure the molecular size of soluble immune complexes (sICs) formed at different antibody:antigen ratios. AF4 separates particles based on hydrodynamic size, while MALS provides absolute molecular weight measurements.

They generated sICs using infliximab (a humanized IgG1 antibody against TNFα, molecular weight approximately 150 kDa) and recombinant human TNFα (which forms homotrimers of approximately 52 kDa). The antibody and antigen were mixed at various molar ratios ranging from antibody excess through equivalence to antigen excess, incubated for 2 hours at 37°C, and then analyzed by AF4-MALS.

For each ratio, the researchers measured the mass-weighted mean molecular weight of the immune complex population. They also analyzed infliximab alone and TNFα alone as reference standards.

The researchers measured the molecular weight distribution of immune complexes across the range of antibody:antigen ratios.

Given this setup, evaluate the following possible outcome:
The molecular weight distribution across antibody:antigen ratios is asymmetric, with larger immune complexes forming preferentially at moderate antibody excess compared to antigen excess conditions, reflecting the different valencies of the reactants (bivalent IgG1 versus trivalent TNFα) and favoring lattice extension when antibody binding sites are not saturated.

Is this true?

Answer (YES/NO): NO